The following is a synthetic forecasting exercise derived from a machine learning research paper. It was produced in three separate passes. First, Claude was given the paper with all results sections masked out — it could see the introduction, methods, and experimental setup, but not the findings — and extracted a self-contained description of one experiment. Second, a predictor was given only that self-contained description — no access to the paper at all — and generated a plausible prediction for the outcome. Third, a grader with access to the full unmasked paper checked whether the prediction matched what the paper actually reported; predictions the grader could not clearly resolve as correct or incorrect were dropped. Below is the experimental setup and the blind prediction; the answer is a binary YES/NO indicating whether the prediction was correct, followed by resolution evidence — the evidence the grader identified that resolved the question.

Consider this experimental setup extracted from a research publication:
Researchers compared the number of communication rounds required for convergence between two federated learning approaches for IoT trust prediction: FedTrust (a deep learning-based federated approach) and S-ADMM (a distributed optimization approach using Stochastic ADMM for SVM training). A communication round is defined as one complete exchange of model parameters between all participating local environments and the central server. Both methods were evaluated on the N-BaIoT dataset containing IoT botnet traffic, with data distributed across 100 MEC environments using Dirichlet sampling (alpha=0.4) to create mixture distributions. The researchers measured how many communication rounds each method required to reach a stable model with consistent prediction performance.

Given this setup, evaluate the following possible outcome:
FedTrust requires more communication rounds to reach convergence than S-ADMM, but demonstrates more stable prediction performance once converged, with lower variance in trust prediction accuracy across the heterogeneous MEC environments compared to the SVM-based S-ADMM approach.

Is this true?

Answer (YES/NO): NO